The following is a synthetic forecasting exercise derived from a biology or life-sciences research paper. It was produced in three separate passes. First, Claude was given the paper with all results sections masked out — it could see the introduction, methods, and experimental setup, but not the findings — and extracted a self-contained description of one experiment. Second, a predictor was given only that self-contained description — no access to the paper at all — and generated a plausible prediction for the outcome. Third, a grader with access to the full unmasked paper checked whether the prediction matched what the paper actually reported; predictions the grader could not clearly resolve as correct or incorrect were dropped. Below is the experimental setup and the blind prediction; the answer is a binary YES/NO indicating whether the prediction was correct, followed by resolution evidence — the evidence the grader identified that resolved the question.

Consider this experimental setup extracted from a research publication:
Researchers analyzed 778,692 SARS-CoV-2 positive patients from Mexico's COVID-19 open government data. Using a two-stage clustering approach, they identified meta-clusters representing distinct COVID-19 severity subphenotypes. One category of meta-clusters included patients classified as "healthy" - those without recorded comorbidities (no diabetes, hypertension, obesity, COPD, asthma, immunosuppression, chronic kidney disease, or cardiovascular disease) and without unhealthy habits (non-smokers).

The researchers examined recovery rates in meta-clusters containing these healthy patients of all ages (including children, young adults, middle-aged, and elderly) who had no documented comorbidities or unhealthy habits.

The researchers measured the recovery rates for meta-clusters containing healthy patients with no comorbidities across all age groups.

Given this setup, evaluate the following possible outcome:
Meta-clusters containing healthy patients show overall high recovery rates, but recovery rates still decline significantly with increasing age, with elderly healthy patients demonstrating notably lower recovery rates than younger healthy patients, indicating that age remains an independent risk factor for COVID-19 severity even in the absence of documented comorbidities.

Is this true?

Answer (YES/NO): NO